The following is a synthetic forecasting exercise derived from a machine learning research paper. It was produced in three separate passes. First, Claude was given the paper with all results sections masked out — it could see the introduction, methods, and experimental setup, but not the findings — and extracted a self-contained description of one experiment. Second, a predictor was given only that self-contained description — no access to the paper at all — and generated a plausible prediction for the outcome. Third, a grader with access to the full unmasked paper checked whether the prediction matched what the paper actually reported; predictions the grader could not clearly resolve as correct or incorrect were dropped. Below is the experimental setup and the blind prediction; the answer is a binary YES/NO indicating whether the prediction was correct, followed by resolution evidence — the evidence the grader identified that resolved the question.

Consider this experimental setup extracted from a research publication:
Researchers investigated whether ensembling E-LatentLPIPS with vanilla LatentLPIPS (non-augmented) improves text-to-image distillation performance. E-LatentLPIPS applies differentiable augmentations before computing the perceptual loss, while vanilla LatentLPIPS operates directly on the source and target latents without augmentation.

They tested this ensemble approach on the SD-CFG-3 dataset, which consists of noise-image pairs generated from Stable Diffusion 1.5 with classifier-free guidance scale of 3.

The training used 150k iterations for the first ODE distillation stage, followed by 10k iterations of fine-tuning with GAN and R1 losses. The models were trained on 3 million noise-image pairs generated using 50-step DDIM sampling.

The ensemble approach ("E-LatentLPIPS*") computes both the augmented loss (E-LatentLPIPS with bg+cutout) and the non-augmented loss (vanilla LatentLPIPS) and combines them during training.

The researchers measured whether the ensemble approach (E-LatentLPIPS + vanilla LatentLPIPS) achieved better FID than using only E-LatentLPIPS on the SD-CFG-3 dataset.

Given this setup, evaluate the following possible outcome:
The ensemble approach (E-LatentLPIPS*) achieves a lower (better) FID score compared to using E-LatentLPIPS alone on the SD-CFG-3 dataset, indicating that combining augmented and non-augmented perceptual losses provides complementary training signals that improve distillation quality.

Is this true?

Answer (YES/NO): YES